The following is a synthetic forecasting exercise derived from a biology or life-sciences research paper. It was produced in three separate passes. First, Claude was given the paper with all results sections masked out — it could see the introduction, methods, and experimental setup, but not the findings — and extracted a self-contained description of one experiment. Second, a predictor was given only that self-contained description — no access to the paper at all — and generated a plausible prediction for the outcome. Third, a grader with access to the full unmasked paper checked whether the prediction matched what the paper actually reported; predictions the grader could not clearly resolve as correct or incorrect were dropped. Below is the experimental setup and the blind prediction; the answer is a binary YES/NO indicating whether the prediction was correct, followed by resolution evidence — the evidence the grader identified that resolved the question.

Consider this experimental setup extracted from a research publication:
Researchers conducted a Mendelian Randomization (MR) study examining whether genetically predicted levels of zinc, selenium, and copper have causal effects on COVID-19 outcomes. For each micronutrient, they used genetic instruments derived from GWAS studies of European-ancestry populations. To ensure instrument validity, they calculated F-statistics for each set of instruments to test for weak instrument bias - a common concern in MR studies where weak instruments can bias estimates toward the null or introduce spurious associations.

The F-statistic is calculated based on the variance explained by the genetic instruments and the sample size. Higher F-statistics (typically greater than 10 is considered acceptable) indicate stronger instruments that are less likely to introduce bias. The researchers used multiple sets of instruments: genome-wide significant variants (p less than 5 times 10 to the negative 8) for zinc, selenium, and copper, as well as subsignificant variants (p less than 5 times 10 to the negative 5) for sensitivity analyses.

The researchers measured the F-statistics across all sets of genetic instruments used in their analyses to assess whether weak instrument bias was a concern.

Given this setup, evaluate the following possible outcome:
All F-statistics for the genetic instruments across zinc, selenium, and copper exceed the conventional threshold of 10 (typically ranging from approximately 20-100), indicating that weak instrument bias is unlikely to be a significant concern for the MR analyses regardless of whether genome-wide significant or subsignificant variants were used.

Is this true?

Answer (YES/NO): NO